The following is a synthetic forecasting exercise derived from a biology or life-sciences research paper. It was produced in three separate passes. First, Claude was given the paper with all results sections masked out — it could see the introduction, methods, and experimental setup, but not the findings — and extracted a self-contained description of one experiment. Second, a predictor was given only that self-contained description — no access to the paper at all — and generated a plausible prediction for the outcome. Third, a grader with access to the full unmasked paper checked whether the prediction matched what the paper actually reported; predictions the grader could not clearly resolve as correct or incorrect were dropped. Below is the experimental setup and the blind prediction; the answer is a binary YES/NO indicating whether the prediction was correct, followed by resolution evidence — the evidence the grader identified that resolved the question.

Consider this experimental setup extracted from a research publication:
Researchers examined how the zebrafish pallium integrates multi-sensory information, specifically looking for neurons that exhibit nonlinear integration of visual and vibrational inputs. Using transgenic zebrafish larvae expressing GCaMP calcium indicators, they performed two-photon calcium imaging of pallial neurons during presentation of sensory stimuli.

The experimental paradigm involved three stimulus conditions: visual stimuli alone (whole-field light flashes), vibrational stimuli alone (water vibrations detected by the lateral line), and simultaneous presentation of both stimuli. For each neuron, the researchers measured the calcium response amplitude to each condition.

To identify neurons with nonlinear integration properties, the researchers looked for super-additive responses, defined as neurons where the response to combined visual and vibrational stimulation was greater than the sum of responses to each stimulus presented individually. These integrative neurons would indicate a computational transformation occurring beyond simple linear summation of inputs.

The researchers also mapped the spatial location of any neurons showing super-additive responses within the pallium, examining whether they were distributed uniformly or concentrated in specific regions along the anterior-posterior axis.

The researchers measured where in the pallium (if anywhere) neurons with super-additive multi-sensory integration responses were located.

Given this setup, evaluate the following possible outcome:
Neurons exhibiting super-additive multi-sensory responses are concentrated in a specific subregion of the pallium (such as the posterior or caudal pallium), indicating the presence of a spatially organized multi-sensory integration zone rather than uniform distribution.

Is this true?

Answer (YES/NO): NO